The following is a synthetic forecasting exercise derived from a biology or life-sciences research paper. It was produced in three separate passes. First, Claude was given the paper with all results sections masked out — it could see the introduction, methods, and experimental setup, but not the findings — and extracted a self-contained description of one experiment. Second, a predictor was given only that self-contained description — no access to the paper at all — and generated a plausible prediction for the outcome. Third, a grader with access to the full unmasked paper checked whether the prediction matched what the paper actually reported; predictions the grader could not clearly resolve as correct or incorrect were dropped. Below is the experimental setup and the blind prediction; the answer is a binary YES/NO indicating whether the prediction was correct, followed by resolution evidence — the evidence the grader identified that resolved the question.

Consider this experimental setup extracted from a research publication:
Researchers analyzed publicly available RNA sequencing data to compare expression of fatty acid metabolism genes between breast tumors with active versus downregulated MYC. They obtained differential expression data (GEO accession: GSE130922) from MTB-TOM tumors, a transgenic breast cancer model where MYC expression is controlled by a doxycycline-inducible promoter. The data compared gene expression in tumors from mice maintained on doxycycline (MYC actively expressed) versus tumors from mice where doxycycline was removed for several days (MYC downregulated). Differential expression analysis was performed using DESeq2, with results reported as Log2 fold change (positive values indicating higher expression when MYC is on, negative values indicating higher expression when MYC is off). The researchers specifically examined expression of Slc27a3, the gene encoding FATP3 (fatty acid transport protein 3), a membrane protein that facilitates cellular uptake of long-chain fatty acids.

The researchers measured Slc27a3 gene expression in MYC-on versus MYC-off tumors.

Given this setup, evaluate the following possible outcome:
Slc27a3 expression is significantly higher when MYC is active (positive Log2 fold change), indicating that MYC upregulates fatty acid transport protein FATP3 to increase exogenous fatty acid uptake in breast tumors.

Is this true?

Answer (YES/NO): NO